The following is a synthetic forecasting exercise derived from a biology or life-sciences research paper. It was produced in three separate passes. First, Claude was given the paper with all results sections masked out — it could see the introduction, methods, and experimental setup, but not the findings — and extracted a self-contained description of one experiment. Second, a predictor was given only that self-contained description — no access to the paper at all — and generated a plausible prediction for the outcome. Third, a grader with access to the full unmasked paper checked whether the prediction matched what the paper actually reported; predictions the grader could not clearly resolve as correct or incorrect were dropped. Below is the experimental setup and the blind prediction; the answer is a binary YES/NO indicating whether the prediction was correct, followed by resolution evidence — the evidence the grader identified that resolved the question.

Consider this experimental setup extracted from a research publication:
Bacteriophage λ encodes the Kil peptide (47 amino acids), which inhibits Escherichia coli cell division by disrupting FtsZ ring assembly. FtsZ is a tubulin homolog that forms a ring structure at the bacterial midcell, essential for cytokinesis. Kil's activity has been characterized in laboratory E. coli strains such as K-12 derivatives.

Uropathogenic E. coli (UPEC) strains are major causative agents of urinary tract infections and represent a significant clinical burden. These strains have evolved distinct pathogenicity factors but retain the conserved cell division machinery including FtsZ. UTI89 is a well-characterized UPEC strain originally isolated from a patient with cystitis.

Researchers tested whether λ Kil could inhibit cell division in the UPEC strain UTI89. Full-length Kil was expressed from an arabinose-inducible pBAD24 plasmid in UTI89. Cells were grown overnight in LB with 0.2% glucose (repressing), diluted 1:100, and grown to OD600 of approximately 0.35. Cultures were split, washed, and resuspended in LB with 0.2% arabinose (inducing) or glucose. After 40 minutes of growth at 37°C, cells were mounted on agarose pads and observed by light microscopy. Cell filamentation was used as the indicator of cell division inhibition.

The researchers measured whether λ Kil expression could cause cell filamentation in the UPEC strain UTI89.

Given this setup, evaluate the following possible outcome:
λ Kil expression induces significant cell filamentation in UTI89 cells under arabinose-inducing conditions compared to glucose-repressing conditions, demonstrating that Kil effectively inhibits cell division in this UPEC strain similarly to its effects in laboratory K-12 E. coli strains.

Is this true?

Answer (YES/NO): YES